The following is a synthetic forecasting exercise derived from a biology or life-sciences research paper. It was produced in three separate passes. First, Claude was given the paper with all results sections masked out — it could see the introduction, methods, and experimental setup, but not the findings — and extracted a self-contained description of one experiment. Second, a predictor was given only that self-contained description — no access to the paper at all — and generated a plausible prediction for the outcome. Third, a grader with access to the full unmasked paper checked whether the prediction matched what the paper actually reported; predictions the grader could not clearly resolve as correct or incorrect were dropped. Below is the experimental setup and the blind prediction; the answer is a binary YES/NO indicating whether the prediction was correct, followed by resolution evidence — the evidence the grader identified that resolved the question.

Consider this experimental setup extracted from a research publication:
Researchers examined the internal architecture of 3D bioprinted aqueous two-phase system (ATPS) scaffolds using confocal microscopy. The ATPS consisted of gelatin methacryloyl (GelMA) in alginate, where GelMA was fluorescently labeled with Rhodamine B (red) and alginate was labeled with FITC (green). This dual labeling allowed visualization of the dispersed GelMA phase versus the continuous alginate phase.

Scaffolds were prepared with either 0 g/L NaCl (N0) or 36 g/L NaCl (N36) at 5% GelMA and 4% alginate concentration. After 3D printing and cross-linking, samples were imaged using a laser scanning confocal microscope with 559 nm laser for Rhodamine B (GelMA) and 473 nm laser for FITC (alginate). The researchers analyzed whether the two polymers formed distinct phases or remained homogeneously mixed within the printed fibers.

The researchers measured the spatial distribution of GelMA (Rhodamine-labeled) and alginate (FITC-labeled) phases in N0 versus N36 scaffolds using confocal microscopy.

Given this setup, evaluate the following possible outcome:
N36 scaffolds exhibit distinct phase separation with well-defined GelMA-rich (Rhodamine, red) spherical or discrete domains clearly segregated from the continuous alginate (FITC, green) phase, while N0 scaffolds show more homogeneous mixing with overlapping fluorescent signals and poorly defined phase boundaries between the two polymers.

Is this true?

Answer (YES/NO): YES